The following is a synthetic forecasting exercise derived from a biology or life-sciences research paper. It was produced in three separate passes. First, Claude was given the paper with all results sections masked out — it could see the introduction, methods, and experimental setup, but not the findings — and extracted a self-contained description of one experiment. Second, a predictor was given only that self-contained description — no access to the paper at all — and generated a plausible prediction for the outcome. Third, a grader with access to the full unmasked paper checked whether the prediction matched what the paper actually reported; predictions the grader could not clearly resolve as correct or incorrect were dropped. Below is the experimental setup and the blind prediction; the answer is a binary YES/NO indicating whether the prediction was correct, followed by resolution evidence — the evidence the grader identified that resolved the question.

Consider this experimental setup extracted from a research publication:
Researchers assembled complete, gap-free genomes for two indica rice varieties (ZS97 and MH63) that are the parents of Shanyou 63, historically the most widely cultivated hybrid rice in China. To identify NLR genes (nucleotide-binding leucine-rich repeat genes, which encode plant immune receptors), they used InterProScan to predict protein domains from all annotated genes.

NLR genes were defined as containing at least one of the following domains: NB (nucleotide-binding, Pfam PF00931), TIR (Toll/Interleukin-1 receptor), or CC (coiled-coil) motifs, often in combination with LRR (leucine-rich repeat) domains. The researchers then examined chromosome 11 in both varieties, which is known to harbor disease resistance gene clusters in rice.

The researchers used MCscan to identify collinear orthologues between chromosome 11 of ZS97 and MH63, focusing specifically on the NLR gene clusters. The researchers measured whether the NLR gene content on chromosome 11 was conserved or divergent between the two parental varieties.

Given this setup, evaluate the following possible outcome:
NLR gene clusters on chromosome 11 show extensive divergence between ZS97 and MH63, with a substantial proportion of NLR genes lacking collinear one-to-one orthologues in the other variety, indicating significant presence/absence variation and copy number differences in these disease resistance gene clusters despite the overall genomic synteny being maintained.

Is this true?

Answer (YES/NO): YES